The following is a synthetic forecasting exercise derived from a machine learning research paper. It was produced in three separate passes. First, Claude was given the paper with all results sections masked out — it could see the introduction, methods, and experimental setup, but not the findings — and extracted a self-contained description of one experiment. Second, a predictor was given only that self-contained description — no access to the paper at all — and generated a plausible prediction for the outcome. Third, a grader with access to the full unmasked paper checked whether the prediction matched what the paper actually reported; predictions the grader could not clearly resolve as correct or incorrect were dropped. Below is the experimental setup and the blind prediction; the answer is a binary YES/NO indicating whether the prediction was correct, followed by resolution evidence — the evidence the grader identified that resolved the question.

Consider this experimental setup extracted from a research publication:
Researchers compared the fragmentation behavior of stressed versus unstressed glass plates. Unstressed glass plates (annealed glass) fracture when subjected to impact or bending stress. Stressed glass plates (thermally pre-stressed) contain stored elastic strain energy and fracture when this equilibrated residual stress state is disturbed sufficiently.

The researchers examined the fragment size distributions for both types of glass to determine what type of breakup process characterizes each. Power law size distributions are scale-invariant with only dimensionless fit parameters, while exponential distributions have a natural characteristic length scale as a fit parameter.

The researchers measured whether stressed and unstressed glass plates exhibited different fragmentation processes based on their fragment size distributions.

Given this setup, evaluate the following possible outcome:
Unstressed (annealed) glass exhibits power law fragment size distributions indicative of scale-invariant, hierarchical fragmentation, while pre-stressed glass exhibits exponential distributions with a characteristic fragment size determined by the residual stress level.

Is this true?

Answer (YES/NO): YES